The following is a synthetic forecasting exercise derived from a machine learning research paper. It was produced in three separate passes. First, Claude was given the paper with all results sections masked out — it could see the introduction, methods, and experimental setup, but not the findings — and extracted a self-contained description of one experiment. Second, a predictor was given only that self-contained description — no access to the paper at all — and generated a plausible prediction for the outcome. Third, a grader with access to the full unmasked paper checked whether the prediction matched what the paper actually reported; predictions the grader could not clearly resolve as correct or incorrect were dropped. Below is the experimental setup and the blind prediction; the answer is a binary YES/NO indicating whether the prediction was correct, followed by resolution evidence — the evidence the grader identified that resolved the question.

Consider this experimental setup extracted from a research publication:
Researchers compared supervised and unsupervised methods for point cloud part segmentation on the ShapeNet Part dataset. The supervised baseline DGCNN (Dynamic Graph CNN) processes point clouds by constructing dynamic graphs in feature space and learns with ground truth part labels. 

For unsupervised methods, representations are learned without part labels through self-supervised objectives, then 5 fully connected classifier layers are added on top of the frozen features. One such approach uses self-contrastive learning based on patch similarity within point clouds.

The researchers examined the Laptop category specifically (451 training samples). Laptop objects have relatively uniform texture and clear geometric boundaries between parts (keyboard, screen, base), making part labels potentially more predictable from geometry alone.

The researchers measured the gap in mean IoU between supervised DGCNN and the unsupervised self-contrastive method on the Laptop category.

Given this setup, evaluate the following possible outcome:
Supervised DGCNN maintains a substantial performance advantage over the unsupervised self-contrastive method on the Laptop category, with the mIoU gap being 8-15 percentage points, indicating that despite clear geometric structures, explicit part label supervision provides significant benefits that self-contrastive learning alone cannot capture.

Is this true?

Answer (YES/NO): NO